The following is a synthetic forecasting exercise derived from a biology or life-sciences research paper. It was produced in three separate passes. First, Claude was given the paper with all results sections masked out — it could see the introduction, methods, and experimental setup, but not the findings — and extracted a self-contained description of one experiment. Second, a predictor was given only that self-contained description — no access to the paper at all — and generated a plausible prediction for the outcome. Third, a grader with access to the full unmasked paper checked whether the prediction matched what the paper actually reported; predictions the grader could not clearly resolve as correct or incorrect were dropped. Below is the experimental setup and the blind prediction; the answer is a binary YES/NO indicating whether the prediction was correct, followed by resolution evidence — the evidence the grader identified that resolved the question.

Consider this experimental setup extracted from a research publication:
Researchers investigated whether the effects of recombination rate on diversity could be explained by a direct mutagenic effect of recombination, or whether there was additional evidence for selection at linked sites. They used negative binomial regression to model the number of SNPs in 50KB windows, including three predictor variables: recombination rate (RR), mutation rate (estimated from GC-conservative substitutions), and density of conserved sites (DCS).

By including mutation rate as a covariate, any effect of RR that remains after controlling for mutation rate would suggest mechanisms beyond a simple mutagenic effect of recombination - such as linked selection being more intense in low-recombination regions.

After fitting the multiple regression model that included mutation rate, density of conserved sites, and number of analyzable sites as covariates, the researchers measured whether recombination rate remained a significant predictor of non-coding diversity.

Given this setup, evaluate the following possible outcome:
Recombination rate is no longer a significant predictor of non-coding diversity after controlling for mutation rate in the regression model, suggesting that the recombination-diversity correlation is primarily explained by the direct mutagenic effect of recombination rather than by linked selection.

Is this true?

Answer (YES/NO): NO